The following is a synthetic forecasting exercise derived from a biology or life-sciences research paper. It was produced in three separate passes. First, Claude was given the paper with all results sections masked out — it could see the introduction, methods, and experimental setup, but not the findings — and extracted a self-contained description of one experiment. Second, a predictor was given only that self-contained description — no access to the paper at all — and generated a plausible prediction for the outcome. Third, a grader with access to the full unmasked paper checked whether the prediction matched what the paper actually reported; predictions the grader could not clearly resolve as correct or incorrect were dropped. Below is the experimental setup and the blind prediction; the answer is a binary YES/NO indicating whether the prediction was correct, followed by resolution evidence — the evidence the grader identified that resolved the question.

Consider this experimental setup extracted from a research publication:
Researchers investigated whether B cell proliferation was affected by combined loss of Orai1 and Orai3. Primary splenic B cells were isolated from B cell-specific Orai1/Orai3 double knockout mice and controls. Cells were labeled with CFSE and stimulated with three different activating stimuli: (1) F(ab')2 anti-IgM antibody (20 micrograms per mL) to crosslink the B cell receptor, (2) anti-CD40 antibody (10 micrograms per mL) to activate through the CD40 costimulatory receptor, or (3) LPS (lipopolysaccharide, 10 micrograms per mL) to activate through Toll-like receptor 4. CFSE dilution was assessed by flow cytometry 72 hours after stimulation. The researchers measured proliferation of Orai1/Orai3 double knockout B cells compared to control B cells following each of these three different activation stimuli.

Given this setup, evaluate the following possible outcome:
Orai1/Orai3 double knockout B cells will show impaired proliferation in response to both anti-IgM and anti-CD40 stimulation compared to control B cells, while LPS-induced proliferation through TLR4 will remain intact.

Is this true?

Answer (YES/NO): NO